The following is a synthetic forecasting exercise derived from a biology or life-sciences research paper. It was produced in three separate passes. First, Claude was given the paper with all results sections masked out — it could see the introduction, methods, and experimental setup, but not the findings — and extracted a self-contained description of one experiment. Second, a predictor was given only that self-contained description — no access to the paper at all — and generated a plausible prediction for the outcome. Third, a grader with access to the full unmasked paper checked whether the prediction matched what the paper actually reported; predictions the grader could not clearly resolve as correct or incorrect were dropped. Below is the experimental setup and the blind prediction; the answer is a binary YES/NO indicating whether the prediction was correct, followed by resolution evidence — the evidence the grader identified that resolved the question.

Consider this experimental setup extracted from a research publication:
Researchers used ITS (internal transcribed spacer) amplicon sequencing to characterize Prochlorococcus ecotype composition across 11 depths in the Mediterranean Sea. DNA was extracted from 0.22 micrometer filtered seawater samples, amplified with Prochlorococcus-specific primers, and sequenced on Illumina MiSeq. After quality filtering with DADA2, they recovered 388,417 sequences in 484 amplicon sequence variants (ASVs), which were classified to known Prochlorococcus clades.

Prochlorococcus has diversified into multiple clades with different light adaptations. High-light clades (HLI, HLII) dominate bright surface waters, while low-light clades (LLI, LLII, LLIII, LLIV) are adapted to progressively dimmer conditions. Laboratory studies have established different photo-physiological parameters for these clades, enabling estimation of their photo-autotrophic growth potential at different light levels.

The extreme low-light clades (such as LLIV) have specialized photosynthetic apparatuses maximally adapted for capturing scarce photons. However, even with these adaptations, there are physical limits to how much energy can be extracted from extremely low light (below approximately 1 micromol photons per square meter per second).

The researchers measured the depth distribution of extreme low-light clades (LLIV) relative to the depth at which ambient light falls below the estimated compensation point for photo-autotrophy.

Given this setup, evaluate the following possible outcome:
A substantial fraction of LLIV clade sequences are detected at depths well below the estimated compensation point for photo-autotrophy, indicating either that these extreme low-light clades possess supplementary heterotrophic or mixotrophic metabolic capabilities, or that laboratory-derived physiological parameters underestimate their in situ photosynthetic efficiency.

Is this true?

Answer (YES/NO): YES